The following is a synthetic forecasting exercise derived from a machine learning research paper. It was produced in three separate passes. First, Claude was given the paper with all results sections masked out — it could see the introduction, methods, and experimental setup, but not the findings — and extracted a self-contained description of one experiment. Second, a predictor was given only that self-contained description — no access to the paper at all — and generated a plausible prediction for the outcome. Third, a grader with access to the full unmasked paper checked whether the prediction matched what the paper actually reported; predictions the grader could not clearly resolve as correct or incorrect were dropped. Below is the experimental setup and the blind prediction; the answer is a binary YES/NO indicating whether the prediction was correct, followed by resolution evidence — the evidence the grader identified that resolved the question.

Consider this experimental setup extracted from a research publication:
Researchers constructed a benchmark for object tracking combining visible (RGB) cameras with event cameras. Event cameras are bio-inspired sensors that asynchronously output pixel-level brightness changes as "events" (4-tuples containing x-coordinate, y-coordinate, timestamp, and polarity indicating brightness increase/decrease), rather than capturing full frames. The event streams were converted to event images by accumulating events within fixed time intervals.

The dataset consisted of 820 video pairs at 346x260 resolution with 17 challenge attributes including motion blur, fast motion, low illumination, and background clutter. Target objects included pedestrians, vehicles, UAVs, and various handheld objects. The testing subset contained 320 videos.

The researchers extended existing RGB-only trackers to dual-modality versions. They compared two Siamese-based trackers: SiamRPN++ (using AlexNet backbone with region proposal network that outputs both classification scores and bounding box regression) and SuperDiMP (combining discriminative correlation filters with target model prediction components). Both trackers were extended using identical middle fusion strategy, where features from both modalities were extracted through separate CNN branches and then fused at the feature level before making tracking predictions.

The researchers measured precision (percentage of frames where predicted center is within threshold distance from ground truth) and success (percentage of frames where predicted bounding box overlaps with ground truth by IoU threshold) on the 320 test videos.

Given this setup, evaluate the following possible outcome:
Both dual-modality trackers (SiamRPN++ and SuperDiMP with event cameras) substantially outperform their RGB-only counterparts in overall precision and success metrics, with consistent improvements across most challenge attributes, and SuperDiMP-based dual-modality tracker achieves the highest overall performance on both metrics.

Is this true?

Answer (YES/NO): NO